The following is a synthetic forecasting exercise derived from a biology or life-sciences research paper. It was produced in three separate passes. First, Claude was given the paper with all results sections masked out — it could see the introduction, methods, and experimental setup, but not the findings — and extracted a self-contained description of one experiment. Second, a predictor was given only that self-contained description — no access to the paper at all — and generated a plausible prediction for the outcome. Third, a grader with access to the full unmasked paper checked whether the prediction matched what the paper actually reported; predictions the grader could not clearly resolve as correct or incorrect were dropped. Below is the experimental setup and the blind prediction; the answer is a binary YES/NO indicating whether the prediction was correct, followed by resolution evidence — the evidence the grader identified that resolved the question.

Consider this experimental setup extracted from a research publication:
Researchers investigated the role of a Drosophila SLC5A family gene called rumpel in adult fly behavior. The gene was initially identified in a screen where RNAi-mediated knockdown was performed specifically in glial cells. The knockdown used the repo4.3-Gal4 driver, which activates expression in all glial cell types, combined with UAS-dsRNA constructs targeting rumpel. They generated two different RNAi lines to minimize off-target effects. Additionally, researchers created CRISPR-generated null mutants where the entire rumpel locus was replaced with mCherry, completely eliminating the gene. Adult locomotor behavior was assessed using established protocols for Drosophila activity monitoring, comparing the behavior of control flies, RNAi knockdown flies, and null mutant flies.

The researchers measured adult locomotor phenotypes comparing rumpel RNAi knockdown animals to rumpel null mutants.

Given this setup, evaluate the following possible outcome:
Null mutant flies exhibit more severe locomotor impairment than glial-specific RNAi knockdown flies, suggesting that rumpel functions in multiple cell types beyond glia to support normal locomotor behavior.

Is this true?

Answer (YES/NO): NO